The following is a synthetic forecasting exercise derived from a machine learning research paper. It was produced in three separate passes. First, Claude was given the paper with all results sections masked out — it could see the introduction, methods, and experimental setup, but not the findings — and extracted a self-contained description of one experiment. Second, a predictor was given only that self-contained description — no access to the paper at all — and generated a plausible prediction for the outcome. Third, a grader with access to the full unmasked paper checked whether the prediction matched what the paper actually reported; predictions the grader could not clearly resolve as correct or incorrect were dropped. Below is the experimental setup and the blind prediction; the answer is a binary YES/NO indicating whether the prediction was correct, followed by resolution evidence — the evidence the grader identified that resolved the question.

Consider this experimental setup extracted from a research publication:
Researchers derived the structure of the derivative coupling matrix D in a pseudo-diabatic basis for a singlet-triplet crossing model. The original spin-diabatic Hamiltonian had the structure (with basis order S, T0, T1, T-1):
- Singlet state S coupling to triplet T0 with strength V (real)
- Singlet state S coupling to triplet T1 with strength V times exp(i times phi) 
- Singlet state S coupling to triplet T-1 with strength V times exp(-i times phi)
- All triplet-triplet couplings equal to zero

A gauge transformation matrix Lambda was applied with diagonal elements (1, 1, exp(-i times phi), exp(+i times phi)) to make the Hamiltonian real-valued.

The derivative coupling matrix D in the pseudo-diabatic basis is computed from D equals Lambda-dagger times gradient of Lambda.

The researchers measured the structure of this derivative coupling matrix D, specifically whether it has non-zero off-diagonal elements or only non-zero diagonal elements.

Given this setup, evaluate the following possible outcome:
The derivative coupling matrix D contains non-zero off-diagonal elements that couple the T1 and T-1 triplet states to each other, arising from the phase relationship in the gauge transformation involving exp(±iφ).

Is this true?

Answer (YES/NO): NO